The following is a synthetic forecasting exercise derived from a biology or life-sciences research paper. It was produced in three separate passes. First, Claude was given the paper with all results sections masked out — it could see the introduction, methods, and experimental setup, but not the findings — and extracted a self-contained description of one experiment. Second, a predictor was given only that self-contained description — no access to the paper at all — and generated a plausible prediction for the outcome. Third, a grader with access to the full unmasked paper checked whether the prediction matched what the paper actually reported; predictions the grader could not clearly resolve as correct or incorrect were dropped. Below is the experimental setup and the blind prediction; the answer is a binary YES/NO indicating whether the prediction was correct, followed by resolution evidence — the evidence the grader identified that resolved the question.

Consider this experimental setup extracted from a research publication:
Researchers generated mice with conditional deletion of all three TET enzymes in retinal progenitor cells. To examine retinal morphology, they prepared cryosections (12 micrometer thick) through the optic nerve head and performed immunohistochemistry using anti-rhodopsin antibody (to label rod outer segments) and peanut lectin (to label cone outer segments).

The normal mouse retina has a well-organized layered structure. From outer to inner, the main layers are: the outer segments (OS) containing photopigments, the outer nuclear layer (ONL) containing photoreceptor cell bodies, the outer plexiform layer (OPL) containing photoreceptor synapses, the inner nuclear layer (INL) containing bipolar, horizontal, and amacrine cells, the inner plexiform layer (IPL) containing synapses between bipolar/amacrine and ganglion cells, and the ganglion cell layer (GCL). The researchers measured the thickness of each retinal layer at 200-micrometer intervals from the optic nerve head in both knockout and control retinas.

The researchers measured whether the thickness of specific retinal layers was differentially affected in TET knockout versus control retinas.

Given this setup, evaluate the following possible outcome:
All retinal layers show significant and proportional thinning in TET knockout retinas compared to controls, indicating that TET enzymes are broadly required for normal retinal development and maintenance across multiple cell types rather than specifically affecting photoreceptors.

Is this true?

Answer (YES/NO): NO